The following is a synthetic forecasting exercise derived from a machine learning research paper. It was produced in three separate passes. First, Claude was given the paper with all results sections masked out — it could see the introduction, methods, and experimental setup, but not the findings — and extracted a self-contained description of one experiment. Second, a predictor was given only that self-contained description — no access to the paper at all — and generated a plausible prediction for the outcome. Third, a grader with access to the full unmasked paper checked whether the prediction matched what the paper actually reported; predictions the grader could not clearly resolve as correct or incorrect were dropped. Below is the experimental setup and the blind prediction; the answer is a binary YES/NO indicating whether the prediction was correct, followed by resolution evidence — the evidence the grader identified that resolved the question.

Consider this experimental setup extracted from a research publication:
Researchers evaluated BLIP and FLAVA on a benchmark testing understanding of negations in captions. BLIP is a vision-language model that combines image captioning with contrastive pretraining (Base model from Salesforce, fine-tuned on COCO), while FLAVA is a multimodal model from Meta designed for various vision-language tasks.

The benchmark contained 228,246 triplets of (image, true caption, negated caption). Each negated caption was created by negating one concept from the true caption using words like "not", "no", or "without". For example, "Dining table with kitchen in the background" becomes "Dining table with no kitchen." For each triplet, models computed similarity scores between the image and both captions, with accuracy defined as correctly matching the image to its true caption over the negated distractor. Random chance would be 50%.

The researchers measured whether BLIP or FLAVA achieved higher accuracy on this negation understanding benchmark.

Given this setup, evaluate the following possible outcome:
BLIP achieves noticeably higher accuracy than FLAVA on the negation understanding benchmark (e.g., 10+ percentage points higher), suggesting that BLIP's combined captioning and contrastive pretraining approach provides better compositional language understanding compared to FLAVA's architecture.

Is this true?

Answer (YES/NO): NO